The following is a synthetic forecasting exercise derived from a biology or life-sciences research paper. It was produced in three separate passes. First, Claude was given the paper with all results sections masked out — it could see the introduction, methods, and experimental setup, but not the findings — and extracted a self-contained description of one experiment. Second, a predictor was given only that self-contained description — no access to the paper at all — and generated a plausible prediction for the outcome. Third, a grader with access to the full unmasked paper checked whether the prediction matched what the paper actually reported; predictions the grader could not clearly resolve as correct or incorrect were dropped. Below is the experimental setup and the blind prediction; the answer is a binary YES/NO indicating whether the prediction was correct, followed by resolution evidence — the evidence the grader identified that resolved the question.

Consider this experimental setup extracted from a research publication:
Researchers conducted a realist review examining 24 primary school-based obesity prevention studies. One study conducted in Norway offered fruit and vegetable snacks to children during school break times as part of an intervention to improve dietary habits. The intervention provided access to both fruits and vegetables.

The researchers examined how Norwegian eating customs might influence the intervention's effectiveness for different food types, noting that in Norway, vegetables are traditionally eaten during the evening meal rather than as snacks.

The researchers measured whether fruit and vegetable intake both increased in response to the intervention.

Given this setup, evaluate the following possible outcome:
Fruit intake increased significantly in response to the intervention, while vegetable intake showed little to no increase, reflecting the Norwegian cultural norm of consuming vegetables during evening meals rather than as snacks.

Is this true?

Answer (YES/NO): YES